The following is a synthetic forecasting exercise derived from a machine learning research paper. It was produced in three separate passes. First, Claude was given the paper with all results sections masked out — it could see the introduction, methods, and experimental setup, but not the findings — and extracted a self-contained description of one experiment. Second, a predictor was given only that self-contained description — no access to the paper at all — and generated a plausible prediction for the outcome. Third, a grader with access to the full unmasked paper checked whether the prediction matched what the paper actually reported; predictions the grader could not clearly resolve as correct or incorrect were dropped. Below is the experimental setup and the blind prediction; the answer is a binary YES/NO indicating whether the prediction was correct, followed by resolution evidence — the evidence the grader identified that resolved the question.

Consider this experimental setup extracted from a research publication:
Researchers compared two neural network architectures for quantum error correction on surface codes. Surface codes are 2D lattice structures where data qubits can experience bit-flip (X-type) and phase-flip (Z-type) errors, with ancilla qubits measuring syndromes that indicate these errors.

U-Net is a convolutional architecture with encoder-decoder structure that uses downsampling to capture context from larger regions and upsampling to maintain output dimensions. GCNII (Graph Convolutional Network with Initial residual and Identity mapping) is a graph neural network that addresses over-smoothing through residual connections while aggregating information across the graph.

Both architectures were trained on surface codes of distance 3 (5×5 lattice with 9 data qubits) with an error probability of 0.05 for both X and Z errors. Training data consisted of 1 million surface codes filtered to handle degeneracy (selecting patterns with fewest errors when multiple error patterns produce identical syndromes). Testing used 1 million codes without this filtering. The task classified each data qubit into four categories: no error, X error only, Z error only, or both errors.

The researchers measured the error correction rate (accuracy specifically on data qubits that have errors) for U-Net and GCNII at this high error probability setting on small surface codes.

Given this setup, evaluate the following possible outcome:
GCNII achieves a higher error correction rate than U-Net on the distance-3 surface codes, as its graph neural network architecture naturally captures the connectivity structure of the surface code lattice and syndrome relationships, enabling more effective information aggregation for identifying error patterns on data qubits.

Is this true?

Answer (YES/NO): YES